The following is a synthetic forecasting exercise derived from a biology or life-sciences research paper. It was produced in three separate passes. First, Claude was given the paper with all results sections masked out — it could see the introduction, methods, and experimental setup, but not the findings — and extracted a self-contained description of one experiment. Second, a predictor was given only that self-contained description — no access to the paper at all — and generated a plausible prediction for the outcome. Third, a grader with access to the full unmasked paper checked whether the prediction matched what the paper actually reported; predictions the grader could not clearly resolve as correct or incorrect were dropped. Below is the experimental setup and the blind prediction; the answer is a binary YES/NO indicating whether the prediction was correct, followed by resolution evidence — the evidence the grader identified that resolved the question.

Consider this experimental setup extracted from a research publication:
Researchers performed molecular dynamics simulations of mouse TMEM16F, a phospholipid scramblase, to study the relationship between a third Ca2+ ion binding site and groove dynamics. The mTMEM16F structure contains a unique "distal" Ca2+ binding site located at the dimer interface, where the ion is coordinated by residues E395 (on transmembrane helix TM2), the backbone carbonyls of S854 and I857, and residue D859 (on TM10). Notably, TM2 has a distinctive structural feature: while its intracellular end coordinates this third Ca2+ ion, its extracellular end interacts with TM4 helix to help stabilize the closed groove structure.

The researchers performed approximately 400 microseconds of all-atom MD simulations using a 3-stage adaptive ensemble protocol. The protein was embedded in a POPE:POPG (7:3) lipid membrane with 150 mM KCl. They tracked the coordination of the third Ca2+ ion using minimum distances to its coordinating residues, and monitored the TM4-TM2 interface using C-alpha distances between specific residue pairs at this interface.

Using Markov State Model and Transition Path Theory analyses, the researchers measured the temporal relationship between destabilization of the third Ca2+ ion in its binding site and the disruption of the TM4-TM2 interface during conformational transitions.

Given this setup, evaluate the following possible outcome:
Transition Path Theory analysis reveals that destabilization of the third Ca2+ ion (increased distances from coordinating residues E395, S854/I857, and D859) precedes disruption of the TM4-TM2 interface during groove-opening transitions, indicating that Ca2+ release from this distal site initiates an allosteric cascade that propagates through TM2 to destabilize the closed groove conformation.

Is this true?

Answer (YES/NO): NO